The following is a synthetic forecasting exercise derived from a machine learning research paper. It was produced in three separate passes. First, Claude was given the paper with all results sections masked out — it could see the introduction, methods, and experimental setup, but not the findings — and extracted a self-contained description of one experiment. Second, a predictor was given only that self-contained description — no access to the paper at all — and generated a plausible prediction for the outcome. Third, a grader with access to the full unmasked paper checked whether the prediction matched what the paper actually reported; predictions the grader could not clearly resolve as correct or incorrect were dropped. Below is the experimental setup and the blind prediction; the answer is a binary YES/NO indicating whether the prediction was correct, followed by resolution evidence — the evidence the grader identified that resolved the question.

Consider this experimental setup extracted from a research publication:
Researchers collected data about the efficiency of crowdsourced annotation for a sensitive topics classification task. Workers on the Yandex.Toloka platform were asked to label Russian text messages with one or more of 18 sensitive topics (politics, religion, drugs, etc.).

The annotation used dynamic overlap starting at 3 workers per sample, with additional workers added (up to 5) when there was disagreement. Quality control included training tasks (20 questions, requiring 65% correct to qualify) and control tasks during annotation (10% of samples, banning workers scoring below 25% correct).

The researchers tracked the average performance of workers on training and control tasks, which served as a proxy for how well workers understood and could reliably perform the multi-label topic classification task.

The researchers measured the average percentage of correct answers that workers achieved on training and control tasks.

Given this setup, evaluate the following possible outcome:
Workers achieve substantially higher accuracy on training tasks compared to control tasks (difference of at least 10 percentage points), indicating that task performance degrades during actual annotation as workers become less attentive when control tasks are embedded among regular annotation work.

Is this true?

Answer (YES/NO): NO